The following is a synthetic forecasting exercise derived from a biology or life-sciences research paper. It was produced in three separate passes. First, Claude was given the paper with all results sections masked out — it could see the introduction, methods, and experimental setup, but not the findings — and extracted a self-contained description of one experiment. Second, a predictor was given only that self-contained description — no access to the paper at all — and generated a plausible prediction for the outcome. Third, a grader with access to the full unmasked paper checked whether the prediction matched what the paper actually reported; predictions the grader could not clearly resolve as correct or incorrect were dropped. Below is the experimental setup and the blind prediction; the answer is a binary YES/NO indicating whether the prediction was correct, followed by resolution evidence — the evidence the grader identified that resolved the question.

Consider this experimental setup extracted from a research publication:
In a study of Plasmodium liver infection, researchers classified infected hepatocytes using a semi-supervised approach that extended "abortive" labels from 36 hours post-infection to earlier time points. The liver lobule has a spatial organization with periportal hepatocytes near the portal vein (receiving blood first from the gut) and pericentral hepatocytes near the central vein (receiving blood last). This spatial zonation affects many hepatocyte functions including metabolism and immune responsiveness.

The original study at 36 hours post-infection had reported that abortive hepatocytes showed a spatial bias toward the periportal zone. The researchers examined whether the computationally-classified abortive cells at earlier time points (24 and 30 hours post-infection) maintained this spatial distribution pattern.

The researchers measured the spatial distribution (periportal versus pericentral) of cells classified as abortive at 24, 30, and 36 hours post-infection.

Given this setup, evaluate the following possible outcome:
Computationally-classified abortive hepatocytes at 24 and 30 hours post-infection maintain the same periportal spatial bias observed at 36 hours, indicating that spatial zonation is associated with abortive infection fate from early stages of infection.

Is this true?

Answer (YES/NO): YES